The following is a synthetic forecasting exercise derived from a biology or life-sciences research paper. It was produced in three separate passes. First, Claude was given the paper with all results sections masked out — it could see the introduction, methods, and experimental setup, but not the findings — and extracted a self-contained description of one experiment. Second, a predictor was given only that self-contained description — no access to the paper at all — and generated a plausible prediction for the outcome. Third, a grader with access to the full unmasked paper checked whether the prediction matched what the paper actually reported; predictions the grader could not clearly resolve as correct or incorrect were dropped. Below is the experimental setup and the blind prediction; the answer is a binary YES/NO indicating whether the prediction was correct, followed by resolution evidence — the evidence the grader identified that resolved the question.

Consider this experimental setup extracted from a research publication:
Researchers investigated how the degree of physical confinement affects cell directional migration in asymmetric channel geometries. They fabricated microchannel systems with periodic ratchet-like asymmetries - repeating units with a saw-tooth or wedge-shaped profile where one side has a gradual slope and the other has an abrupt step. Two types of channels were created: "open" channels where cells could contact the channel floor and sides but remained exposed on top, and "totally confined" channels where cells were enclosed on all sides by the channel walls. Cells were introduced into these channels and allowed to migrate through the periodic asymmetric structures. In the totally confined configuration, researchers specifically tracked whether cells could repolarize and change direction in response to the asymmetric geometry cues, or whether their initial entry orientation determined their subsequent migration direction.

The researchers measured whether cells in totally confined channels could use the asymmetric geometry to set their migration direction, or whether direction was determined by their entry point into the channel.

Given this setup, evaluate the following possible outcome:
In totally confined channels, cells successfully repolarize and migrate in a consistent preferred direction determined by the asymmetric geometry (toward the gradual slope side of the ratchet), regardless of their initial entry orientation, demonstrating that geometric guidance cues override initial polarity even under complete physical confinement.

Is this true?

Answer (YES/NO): NO